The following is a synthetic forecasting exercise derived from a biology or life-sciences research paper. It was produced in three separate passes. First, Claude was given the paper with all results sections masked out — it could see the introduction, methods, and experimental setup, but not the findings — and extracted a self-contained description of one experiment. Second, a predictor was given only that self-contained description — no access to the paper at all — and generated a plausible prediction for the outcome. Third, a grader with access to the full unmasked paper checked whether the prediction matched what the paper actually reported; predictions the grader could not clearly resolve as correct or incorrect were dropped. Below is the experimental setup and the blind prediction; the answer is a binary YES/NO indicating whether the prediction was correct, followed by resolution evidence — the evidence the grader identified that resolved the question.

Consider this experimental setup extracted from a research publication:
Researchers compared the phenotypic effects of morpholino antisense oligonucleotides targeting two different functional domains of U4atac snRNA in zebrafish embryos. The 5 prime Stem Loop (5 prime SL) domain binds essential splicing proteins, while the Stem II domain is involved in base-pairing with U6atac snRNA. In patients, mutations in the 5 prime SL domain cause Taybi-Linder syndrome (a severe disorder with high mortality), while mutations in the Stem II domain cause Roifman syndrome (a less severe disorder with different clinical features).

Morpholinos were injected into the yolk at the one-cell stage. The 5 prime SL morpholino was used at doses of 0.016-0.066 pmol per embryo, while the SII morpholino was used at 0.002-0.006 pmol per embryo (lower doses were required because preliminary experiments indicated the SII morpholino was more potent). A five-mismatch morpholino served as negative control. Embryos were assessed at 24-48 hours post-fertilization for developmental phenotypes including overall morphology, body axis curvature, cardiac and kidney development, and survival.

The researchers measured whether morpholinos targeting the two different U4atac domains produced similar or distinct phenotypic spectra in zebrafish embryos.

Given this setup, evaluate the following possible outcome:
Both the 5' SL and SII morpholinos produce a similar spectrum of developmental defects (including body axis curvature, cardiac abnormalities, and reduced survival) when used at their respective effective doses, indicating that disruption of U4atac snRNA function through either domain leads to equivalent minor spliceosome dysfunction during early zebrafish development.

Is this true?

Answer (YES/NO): YES